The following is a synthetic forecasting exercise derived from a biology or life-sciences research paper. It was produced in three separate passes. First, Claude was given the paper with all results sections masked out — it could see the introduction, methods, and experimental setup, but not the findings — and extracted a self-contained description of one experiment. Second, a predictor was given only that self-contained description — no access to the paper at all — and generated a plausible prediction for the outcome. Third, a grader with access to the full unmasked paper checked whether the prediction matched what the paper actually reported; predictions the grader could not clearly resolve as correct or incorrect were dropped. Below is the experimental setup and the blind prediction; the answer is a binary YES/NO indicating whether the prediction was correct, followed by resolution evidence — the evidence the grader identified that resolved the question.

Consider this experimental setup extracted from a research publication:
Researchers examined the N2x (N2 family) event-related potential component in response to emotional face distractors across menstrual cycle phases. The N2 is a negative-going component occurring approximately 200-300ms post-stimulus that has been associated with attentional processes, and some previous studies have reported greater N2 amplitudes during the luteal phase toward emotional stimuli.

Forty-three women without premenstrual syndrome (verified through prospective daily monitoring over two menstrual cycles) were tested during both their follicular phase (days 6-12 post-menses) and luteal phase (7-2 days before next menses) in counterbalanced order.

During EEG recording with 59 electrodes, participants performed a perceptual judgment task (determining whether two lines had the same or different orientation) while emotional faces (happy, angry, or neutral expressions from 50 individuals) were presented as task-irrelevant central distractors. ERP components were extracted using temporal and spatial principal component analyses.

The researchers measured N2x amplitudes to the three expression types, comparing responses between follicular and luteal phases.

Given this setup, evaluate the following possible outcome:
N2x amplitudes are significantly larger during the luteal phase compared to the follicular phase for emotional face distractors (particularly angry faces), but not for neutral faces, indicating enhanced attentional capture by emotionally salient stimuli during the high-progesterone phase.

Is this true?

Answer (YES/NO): NO